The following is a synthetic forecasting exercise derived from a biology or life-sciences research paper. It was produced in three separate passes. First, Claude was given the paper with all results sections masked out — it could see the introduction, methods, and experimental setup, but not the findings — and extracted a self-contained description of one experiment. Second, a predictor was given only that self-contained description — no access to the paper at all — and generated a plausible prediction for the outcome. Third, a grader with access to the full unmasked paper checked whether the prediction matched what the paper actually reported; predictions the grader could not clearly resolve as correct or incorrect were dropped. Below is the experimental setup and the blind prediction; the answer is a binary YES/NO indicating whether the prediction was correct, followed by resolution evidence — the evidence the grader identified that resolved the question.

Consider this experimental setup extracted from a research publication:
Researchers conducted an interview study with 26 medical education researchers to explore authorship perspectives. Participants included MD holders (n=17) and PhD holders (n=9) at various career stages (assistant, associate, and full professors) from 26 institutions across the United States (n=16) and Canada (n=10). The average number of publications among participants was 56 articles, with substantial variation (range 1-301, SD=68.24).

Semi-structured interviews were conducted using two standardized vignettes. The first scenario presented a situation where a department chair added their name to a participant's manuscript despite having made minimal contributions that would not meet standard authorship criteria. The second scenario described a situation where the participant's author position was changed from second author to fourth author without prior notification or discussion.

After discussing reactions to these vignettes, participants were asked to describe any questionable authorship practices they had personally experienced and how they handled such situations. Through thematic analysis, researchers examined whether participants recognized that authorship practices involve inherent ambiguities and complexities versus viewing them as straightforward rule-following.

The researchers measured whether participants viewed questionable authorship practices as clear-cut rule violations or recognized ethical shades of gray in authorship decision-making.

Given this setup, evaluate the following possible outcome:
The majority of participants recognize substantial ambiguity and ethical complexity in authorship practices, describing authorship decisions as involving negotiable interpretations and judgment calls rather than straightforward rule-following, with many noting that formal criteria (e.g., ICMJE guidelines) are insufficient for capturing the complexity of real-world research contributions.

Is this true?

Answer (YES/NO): YES